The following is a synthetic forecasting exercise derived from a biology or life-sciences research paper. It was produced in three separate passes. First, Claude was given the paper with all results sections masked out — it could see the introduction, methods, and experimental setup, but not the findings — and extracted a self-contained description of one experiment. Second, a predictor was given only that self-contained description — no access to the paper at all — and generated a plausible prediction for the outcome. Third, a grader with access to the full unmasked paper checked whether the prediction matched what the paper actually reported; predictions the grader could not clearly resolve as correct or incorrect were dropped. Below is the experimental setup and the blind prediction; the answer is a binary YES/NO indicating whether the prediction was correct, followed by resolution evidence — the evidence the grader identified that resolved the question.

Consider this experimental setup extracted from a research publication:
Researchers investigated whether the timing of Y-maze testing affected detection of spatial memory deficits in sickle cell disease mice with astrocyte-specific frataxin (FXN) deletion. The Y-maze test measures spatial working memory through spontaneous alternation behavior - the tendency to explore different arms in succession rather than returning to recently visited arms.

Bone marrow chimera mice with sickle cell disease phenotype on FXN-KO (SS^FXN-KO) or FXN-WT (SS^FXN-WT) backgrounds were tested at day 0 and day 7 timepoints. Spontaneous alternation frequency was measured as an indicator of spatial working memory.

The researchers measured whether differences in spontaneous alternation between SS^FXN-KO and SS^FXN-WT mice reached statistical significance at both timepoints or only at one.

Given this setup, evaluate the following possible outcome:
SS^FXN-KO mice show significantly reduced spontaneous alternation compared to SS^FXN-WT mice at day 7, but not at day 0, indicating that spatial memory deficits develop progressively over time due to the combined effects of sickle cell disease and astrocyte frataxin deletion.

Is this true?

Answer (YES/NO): YES